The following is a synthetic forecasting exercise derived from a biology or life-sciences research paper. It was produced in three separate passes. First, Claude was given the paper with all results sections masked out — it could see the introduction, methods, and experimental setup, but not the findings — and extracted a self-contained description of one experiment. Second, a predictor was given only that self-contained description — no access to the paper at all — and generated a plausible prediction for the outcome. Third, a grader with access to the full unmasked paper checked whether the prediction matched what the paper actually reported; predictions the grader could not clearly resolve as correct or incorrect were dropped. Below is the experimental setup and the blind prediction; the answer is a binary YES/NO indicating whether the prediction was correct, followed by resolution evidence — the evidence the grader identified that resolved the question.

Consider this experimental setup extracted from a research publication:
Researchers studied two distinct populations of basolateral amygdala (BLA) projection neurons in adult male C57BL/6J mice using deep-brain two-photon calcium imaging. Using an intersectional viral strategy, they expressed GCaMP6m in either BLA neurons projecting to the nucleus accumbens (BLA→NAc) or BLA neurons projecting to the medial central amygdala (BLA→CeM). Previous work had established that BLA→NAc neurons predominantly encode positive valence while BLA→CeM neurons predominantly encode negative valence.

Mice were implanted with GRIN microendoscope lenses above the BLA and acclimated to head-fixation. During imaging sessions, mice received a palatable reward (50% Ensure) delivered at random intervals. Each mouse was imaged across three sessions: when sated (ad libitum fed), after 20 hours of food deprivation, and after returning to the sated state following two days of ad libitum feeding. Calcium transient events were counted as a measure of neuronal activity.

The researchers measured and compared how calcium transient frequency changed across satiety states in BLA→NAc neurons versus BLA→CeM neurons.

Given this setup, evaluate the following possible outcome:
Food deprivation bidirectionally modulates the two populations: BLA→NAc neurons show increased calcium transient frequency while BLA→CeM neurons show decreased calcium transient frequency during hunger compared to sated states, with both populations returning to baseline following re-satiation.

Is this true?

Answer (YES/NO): YES